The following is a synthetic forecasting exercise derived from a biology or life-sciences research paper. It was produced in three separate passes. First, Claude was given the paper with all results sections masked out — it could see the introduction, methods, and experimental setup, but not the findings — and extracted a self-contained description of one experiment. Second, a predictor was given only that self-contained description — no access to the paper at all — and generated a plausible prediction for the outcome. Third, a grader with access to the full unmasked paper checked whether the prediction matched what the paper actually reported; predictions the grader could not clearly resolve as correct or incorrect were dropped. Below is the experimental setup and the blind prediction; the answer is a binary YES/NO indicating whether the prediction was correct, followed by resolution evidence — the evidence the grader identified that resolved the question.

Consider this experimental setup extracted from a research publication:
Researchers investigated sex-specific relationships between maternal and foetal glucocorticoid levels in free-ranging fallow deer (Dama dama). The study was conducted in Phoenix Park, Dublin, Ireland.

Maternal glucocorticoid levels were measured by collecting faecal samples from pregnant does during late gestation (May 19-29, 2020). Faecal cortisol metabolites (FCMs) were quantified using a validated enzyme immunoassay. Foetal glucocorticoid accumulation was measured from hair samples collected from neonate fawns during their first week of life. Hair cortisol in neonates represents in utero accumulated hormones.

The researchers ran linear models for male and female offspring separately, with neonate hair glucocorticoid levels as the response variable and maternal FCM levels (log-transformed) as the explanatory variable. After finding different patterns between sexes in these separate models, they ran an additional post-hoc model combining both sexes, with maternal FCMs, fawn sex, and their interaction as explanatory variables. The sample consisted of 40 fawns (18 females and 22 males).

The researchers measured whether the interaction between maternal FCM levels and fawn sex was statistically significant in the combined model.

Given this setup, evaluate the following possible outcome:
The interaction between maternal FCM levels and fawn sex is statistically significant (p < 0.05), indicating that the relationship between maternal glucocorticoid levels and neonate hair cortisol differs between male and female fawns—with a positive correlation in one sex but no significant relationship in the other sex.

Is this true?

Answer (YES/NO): YES